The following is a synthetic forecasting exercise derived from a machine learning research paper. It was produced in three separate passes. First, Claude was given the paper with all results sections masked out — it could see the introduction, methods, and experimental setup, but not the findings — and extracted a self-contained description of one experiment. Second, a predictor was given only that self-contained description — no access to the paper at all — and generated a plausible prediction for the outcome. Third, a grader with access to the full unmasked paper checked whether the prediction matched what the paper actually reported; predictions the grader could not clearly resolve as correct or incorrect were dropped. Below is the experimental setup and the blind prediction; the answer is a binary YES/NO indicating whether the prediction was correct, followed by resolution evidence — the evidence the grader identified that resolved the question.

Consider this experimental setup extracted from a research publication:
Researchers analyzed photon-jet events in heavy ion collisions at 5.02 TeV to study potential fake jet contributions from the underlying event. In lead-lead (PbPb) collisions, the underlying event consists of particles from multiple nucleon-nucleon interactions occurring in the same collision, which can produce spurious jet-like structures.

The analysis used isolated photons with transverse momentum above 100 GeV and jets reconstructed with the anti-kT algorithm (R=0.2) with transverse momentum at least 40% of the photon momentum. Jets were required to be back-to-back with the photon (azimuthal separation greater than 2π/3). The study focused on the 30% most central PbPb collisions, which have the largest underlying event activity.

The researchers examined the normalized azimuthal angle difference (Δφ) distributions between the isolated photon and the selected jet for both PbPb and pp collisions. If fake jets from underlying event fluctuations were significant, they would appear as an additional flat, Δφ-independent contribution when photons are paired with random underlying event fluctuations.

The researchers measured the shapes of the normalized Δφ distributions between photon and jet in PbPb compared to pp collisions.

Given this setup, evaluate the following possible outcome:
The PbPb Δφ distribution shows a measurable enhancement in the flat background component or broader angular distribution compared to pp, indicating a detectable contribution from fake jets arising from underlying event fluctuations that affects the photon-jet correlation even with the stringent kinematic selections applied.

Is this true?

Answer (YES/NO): NO